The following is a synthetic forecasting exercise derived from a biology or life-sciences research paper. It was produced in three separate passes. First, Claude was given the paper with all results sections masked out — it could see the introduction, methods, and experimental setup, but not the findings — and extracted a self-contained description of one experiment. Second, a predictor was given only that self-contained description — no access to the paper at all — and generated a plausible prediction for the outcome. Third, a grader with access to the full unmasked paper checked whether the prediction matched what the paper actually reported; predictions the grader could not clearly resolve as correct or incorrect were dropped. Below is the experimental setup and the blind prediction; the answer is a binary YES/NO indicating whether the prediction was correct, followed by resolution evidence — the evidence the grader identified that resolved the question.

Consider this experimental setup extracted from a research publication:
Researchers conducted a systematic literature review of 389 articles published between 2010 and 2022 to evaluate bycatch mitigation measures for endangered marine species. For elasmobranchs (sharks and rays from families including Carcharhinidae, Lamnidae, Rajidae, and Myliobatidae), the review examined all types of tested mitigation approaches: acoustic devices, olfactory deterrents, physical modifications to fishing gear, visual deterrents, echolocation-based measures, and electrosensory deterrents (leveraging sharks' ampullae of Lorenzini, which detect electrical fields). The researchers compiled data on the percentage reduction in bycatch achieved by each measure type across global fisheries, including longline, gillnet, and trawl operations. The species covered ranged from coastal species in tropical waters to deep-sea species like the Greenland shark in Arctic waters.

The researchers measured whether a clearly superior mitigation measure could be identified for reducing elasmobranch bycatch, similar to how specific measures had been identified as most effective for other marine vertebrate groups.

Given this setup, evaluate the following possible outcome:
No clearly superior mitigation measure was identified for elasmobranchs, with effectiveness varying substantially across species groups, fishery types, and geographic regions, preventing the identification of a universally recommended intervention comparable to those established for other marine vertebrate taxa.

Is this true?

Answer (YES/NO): YES